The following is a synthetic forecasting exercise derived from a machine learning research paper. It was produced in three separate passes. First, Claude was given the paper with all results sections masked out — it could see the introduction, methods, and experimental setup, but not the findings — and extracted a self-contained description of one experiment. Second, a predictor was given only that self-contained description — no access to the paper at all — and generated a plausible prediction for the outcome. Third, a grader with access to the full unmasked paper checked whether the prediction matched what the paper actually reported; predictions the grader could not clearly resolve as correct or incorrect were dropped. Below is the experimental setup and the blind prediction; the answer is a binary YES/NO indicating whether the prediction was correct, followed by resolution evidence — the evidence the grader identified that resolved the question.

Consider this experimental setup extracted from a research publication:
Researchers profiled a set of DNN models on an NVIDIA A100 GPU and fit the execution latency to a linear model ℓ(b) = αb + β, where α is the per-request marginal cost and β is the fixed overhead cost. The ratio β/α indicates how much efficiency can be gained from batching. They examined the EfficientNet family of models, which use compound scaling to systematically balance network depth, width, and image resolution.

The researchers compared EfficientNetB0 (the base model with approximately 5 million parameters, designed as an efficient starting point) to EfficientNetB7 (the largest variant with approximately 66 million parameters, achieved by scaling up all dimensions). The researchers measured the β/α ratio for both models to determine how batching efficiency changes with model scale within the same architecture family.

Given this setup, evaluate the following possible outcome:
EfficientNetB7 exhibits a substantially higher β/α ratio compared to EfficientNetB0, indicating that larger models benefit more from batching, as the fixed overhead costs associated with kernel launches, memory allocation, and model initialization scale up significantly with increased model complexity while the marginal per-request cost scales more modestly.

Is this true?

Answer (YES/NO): NO